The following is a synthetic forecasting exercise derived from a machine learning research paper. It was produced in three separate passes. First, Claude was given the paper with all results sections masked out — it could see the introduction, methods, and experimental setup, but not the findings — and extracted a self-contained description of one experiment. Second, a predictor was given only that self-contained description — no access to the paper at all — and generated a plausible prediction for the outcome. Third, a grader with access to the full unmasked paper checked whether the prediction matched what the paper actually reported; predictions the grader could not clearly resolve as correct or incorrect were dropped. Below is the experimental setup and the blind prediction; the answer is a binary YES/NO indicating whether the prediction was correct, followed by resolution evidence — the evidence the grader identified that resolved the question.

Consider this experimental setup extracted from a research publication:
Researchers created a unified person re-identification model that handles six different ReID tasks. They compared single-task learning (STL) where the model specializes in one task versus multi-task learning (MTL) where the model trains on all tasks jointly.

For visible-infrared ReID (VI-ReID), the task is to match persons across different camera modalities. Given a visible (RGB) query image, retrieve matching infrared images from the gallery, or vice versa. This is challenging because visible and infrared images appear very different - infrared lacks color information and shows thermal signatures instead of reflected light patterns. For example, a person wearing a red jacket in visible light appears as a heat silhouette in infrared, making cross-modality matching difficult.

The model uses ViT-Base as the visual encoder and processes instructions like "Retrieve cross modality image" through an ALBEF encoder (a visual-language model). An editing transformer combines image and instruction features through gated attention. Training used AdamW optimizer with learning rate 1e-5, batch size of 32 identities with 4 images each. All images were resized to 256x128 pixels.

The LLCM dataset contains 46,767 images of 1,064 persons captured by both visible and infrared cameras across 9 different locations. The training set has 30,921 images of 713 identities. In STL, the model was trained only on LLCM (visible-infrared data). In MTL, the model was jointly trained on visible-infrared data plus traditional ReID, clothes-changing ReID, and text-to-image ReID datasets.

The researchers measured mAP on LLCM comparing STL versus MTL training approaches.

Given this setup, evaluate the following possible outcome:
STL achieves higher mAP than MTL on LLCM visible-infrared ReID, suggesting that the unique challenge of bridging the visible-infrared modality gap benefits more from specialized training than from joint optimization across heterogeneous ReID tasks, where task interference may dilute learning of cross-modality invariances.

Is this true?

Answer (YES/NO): NO